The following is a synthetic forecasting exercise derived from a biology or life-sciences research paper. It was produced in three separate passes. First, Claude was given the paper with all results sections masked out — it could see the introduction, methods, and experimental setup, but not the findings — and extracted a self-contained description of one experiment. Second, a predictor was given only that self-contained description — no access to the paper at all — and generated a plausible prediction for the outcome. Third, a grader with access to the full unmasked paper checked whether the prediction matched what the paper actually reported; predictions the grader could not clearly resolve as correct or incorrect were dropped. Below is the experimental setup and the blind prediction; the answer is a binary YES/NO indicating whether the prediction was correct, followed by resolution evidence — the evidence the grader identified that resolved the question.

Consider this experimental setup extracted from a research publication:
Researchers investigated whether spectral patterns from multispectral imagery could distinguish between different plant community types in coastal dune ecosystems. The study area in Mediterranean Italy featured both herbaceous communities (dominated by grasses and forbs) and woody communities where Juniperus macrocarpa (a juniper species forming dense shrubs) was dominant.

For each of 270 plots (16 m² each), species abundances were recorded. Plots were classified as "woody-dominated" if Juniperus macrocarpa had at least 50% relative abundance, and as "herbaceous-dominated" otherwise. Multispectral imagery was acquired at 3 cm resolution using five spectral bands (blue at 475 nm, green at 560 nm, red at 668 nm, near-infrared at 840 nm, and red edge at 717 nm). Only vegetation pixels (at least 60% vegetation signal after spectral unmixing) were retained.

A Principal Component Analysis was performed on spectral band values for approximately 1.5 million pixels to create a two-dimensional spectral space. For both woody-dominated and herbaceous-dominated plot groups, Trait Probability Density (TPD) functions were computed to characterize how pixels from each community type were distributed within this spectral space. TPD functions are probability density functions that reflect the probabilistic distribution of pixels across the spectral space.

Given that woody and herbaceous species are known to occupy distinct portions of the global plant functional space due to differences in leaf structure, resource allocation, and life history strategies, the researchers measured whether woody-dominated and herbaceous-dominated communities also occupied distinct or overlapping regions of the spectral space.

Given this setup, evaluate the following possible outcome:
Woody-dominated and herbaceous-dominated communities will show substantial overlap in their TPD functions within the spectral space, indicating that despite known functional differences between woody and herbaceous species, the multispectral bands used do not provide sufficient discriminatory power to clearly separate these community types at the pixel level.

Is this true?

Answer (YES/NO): NO